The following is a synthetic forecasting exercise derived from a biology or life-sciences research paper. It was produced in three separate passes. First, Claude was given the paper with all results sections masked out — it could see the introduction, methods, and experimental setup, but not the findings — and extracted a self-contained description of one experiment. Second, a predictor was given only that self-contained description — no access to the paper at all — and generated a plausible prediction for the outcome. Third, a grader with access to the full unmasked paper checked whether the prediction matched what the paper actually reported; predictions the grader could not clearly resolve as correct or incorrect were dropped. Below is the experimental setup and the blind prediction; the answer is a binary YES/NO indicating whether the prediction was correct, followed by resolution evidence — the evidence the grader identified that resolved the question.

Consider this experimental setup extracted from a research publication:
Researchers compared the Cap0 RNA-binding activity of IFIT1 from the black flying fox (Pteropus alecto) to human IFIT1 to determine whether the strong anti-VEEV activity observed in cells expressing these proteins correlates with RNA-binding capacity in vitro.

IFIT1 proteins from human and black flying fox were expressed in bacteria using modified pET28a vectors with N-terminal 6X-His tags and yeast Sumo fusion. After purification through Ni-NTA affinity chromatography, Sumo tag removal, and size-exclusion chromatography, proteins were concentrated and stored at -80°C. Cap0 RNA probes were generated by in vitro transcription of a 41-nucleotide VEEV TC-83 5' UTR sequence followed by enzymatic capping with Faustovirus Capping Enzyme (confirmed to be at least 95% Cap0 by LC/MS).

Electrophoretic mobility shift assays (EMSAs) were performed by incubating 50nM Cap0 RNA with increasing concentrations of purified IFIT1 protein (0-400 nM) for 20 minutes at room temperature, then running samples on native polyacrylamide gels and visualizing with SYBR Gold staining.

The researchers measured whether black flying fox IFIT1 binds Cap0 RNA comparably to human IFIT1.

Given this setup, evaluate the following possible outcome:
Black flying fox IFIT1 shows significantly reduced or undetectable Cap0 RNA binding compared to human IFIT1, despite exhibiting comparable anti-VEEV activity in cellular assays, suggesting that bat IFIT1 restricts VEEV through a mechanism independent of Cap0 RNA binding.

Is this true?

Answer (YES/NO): NO